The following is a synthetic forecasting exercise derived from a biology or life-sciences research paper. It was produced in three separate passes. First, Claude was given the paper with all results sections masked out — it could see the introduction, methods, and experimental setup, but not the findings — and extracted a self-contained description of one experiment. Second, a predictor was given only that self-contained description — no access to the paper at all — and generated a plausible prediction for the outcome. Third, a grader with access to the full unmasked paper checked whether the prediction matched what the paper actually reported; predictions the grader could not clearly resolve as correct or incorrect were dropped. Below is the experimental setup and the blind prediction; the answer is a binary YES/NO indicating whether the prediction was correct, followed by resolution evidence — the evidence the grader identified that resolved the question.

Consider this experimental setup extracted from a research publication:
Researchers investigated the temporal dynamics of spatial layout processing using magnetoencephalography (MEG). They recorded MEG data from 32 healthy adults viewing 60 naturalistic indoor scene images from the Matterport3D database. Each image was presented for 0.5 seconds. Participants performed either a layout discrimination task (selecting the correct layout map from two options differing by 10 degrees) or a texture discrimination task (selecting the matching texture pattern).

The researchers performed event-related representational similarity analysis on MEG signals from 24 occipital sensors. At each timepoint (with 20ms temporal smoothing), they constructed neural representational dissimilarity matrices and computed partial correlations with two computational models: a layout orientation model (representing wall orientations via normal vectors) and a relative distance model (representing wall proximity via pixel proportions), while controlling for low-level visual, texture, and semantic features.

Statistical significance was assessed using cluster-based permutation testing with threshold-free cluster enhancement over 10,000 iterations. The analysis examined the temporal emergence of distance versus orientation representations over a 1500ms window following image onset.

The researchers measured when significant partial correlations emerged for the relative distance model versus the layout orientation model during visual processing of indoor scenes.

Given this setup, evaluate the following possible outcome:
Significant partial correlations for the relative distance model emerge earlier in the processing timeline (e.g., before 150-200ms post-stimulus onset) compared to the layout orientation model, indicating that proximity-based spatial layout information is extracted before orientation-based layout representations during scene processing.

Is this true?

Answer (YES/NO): NO